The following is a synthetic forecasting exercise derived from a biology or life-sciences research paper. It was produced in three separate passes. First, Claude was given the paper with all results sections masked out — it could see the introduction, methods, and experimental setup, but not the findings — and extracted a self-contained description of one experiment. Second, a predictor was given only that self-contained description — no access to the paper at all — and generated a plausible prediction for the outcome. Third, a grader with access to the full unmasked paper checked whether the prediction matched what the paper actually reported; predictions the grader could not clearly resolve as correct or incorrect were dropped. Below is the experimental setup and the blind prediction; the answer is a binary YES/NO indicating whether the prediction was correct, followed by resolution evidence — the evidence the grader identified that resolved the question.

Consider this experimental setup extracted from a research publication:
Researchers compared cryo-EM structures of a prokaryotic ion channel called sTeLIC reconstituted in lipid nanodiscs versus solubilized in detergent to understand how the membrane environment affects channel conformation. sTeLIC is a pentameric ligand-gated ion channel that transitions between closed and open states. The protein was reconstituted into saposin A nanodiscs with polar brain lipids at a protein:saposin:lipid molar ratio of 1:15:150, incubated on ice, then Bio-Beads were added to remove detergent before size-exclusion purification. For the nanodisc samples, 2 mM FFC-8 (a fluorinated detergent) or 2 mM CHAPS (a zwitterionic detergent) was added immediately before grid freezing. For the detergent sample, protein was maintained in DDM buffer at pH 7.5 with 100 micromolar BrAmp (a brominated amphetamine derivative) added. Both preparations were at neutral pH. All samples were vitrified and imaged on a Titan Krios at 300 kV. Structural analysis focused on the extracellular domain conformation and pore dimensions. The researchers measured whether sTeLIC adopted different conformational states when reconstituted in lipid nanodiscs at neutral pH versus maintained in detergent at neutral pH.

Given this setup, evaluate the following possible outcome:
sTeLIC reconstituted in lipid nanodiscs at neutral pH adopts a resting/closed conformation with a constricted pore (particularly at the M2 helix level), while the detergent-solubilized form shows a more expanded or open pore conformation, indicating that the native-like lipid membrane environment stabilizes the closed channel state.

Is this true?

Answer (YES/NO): NO